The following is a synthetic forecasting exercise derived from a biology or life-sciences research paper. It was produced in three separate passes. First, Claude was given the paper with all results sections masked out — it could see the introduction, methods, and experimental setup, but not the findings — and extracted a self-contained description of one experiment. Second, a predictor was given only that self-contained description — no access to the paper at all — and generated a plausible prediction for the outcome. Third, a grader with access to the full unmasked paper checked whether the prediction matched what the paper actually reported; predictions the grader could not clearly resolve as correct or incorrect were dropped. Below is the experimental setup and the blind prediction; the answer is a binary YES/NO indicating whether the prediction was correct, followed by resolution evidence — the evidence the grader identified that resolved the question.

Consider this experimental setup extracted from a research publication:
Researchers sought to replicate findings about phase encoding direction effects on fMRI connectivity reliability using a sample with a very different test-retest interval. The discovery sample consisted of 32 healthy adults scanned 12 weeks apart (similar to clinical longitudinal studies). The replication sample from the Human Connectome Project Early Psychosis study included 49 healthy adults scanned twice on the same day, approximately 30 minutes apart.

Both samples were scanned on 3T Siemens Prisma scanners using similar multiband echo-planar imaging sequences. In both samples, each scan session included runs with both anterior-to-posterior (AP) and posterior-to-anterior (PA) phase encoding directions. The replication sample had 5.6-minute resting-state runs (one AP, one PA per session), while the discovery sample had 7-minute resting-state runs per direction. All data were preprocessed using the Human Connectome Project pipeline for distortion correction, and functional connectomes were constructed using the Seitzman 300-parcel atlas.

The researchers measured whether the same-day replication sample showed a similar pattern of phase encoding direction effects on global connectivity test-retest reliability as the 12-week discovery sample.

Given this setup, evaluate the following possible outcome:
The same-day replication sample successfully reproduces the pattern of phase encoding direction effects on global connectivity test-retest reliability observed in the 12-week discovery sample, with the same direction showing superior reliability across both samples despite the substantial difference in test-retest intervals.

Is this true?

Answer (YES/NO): YES